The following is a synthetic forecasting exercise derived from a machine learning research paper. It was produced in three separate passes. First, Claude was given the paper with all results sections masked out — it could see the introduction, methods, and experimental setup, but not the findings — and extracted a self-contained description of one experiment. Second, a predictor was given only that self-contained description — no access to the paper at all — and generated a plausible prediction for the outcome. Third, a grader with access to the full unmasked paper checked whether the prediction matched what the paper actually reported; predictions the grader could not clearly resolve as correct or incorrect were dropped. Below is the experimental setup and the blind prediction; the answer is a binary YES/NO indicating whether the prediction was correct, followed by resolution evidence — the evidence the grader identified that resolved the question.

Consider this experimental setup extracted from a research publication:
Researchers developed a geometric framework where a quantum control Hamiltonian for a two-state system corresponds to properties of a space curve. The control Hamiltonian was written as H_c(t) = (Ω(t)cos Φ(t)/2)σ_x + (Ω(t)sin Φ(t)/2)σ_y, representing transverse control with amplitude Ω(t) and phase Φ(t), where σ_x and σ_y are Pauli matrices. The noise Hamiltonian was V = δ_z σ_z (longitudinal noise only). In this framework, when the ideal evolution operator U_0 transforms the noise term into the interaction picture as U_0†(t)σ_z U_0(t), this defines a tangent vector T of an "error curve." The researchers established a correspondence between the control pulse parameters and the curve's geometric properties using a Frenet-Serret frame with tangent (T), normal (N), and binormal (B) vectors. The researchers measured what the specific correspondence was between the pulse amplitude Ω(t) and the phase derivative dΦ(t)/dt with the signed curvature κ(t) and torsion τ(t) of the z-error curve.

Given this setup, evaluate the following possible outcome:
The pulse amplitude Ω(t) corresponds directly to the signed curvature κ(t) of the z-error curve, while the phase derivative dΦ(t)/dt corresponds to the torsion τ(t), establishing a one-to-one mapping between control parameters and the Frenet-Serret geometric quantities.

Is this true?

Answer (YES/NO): YES